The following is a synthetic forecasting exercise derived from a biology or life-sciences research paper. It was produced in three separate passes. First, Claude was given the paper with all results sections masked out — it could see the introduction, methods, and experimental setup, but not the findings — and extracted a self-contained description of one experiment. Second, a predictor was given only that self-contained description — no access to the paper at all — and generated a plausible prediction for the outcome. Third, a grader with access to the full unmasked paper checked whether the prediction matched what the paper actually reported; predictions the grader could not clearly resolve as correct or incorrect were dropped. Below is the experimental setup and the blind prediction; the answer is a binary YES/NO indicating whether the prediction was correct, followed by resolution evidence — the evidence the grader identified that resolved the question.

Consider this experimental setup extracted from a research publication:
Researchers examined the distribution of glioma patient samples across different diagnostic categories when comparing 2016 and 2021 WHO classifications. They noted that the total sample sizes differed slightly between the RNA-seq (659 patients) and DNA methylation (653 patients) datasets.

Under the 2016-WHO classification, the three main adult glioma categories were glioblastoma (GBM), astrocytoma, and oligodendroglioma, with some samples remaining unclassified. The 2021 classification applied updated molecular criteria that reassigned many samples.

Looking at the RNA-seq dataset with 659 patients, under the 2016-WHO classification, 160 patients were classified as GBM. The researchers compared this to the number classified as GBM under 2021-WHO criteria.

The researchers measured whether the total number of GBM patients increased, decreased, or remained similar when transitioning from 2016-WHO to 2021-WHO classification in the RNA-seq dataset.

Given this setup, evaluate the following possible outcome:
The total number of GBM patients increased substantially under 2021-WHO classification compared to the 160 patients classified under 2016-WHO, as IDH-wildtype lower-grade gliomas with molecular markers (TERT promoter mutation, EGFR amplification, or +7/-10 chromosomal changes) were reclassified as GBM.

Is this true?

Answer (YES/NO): YES